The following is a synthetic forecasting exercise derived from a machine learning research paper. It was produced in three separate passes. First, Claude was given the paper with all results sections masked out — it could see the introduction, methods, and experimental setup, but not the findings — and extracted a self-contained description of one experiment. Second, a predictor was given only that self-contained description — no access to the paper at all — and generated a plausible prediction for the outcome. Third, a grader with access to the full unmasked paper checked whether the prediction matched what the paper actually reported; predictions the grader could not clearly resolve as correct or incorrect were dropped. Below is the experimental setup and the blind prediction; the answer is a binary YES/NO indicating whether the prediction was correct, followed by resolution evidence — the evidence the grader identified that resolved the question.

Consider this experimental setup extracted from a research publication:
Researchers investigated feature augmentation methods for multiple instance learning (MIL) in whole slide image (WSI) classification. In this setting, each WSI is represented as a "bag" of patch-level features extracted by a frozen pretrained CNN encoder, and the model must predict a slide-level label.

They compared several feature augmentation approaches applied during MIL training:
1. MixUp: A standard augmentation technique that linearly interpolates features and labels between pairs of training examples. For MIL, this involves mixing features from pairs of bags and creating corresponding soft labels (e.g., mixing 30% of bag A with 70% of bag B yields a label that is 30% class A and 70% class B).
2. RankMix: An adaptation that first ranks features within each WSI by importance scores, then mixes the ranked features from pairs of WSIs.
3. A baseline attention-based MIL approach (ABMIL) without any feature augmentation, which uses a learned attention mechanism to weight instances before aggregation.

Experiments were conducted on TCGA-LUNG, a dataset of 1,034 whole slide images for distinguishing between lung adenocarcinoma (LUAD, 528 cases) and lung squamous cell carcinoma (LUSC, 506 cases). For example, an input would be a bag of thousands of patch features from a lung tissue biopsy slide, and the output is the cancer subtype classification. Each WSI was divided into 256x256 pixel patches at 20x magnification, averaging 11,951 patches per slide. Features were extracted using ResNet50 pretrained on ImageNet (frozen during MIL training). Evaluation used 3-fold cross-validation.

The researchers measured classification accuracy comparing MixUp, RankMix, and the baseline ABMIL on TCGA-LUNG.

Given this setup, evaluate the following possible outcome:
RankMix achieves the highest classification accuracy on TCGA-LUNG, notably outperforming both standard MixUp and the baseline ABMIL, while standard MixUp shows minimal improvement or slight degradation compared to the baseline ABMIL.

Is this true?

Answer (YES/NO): NO